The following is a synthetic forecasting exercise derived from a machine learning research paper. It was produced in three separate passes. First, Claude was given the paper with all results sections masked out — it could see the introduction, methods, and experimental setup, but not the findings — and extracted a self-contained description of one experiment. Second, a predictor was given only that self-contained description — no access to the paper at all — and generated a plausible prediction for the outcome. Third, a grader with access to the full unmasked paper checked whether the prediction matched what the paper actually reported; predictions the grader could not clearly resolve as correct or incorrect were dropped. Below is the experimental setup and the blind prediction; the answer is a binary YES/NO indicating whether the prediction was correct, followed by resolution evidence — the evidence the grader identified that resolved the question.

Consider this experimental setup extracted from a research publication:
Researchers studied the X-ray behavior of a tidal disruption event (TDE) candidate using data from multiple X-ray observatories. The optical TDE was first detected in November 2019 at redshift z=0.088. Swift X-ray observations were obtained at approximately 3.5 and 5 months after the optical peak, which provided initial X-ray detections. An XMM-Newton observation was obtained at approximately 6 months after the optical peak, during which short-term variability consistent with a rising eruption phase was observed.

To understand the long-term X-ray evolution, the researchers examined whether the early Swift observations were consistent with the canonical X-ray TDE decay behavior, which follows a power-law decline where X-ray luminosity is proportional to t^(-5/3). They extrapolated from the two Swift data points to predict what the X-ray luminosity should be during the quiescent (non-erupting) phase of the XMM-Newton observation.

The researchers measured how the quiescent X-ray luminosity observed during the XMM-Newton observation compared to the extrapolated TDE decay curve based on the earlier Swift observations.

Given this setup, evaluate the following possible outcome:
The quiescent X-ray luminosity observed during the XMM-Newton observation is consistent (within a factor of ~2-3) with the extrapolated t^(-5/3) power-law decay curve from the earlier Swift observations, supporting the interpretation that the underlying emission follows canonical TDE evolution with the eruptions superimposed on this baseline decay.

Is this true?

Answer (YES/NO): YES